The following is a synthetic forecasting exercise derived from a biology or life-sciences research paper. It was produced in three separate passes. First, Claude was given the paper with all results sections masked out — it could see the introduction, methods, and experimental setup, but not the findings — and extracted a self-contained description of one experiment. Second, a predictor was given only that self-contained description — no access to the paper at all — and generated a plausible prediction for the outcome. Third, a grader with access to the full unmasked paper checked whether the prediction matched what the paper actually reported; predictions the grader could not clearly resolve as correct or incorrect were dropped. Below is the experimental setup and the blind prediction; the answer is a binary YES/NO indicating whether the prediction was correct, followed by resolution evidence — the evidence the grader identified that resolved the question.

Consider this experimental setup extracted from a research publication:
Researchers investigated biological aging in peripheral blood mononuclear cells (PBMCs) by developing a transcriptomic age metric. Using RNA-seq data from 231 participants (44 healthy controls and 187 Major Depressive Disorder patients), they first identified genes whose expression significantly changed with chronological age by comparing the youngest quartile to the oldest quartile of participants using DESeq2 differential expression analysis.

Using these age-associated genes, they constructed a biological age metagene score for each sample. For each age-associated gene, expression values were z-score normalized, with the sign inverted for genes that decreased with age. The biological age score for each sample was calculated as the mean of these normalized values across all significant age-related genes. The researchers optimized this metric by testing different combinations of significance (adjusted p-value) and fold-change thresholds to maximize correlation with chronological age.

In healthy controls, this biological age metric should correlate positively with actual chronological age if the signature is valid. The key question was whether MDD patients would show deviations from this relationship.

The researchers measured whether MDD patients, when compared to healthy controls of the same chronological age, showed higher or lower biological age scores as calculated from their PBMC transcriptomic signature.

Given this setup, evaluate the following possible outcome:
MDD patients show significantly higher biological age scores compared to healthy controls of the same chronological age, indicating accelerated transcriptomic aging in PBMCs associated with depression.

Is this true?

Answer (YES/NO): YES